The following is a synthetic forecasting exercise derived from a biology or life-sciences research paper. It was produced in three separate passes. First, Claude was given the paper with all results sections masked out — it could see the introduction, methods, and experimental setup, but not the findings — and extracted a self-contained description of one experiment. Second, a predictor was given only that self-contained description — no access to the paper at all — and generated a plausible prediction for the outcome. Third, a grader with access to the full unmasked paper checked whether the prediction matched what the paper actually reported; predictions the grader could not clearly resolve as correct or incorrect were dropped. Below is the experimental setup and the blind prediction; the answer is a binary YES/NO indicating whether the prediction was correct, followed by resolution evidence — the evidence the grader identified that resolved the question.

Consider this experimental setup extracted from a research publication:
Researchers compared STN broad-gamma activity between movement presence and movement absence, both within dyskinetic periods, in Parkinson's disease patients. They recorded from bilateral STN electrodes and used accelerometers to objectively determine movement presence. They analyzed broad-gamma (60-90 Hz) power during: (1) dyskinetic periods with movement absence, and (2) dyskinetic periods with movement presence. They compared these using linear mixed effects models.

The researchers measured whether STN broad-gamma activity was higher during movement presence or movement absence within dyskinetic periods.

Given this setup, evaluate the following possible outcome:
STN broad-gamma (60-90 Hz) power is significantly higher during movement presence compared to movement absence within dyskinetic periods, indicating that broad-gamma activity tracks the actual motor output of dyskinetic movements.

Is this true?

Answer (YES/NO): NO